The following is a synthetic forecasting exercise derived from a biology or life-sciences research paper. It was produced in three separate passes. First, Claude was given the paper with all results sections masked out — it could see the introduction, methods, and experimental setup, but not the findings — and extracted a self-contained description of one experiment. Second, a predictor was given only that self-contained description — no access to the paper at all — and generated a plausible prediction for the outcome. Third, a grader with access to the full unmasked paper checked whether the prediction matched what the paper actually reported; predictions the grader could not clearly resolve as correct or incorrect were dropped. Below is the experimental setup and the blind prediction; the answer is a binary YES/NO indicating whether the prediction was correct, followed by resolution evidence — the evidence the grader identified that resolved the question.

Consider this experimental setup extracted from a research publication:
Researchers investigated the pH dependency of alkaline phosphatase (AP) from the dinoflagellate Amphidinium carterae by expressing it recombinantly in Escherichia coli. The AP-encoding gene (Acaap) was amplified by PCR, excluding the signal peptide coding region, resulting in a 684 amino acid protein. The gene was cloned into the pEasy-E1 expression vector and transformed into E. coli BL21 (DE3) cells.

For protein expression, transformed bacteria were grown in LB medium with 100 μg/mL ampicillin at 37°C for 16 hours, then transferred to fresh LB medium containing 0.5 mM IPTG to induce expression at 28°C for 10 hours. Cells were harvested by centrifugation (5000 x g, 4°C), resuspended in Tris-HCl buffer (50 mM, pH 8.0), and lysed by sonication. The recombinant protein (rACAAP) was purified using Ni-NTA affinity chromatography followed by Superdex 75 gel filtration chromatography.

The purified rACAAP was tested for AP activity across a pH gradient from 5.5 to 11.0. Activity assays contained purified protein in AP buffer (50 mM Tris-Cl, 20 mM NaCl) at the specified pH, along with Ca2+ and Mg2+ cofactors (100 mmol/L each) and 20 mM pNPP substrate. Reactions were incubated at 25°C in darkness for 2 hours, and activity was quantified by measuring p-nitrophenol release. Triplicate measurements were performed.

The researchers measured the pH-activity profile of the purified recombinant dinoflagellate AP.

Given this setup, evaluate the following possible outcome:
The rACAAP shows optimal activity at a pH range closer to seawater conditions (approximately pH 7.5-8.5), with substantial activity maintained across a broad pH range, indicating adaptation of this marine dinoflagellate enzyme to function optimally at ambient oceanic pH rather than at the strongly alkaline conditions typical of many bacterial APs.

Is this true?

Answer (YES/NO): NO